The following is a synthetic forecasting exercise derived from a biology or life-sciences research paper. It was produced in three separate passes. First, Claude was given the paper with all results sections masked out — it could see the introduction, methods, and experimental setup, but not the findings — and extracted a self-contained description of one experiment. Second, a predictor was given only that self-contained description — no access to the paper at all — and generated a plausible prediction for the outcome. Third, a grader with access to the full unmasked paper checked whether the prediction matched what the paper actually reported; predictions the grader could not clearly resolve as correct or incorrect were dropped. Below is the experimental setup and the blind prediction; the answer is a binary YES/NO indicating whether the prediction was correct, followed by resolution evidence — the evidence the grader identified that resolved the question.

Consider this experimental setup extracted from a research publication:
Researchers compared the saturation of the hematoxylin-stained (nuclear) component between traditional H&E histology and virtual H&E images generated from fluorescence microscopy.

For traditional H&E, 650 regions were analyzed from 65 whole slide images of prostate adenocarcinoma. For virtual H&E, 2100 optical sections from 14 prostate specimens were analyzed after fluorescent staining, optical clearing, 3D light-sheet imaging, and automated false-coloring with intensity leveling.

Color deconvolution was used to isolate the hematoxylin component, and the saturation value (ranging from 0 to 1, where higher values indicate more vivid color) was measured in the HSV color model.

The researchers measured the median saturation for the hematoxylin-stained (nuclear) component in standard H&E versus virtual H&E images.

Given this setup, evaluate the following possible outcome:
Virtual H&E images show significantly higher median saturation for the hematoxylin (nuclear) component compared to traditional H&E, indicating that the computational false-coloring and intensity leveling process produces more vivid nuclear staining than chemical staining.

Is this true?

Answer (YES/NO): NO